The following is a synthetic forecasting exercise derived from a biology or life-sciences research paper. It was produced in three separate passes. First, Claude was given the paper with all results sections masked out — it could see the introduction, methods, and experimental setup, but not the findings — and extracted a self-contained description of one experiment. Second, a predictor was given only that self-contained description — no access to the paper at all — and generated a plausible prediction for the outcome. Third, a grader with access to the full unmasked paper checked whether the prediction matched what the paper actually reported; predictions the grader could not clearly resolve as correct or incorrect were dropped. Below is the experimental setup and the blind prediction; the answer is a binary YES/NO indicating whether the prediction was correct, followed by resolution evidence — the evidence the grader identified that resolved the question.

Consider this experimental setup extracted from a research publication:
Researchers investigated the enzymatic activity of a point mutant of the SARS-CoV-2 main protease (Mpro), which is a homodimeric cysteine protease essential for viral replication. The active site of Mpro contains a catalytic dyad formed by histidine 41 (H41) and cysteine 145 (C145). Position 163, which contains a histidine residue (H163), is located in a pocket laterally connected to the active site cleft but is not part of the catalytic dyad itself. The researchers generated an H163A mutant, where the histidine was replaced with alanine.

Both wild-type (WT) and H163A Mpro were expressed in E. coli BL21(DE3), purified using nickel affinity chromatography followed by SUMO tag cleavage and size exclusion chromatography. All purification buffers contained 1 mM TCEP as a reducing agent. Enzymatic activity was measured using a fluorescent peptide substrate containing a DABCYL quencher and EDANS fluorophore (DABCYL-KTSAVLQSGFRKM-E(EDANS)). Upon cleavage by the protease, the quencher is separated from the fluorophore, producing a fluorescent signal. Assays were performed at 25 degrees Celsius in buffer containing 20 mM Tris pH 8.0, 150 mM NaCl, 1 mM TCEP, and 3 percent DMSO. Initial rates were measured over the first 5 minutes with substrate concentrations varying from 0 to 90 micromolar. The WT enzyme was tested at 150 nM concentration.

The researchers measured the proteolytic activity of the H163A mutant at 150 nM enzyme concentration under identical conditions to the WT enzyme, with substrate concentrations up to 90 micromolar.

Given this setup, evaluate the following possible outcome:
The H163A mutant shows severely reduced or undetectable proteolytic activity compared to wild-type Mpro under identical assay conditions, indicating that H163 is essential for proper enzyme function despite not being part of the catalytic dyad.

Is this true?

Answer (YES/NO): YES